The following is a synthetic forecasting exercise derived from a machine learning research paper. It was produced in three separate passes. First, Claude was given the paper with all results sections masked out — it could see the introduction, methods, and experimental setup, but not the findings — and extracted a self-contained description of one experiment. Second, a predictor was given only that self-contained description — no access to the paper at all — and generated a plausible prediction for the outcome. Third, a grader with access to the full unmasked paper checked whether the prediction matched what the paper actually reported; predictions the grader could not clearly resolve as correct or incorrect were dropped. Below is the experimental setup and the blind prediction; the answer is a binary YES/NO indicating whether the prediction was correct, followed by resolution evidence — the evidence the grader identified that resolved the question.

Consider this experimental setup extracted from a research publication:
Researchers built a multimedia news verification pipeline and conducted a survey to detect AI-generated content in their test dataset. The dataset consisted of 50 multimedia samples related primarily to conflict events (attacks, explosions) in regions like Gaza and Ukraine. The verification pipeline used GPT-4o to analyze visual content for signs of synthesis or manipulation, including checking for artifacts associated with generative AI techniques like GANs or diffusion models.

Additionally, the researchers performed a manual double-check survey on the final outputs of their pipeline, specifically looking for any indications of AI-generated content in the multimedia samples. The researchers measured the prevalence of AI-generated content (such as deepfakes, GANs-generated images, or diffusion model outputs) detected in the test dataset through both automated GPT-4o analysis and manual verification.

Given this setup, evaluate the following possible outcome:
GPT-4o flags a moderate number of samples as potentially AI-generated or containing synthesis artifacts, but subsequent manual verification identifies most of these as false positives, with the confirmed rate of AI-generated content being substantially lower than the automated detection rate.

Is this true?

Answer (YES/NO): NO